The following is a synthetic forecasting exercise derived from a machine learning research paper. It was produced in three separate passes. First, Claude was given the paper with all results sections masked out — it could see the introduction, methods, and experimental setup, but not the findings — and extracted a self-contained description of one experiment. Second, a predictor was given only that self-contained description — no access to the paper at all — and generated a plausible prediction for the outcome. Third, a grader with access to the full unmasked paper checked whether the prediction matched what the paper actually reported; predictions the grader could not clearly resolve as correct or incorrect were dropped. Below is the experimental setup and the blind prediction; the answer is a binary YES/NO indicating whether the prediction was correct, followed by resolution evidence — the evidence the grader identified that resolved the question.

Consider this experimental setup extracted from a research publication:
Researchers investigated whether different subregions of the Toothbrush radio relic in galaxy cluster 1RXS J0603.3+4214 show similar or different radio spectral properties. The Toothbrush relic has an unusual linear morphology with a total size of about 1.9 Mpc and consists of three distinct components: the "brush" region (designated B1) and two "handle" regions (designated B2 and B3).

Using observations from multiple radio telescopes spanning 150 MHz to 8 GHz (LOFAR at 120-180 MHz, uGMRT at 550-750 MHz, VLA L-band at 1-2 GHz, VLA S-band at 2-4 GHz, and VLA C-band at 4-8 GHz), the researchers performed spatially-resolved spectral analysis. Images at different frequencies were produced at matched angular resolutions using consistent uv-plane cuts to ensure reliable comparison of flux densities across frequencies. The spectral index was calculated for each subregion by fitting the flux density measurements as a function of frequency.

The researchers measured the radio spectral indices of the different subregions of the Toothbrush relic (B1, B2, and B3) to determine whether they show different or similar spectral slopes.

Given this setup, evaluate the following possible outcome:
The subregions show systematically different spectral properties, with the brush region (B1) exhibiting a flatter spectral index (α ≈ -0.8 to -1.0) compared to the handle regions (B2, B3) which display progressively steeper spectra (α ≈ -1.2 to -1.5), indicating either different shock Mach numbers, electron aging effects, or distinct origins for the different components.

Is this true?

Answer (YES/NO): NO